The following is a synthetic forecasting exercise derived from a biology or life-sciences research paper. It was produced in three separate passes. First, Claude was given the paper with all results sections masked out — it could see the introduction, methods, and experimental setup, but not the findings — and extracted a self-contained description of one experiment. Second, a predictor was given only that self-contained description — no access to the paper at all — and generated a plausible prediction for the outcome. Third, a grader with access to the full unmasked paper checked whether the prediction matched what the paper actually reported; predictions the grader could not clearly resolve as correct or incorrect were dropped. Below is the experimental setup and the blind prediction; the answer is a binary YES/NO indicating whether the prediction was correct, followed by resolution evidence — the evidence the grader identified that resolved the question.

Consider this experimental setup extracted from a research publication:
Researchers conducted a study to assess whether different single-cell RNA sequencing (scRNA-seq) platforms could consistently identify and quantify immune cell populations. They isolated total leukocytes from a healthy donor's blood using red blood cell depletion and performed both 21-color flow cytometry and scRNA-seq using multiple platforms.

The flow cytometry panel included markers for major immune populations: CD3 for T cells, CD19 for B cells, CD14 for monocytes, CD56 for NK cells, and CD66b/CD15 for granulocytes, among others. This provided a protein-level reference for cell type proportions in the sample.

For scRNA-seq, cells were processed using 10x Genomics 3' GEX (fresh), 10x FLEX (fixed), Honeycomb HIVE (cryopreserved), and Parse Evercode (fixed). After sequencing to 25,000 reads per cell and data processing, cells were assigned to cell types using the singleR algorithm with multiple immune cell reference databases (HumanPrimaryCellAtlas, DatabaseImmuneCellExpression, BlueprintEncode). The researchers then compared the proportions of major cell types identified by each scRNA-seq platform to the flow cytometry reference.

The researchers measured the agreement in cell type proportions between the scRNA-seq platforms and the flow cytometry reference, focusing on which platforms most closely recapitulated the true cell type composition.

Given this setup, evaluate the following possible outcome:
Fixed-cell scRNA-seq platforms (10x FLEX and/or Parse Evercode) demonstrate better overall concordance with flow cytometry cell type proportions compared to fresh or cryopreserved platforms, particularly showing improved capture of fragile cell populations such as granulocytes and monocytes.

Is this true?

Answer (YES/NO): NO